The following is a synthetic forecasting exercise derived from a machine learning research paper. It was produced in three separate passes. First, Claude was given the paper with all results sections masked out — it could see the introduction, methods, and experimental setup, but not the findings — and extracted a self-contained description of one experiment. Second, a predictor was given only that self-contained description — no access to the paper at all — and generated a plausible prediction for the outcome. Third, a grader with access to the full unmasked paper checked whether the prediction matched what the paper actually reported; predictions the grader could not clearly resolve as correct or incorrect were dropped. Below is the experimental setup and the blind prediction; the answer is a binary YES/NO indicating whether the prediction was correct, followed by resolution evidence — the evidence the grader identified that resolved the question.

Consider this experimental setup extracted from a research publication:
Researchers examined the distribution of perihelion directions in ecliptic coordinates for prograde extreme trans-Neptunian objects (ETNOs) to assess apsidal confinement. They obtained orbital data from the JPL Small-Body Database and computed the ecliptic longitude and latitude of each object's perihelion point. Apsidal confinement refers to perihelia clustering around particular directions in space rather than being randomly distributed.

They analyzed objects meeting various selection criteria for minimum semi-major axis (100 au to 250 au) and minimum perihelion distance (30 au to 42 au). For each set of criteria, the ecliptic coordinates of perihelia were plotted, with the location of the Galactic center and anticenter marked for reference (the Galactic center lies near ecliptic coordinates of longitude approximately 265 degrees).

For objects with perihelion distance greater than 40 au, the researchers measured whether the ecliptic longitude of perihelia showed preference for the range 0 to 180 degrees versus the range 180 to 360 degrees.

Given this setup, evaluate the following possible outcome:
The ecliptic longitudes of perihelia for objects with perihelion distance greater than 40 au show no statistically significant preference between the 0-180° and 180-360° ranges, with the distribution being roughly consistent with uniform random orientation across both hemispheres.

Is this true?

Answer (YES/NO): NO